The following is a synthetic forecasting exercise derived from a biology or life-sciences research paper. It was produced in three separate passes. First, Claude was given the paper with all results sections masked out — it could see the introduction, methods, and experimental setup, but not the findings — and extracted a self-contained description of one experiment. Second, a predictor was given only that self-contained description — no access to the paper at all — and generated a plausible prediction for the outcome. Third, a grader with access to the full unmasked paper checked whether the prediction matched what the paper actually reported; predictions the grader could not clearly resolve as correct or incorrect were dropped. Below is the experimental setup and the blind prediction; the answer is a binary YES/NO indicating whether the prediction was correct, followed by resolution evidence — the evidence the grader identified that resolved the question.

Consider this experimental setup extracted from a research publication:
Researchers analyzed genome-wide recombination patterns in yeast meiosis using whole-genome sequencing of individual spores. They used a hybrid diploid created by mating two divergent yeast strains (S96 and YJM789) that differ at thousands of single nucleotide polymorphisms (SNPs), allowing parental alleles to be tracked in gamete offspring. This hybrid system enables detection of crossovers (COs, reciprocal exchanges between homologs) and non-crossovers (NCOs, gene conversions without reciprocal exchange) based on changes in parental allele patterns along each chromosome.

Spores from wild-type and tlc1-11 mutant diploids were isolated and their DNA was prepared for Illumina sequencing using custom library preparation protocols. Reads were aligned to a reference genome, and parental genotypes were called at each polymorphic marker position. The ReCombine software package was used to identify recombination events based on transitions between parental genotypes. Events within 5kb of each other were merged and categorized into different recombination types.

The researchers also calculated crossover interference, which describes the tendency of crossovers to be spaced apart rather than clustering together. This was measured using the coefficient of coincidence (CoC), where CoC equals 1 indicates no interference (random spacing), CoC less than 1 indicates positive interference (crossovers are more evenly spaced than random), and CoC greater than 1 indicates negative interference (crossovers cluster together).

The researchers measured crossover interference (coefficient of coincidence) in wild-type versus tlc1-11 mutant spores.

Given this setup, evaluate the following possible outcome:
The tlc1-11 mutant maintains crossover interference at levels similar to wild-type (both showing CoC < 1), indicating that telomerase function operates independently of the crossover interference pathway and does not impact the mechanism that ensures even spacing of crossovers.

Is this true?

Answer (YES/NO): NO